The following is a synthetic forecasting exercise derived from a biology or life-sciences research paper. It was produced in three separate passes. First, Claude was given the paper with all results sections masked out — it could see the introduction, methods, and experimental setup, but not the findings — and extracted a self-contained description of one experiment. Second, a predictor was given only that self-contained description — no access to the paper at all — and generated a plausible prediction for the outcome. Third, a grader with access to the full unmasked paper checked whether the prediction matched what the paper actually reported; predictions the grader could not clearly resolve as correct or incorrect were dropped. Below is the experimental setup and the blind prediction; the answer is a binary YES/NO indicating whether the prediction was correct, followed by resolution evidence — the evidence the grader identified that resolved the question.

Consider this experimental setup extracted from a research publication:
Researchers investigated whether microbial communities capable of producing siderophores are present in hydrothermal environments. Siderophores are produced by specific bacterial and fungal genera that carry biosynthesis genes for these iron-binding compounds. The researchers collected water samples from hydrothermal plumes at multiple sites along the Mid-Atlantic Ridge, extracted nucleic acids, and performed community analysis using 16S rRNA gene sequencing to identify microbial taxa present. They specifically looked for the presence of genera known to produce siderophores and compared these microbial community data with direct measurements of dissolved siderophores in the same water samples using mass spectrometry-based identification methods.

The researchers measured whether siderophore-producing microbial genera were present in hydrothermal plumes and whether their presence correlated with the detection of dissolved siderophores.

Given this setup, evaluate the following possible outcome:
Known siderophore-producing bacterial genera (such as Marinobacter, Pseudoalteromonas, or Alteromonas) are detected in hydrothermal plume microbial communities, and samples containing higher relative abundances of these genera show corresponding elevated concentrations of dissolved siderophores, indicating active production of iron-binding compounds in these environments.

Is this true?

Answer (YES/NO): NO